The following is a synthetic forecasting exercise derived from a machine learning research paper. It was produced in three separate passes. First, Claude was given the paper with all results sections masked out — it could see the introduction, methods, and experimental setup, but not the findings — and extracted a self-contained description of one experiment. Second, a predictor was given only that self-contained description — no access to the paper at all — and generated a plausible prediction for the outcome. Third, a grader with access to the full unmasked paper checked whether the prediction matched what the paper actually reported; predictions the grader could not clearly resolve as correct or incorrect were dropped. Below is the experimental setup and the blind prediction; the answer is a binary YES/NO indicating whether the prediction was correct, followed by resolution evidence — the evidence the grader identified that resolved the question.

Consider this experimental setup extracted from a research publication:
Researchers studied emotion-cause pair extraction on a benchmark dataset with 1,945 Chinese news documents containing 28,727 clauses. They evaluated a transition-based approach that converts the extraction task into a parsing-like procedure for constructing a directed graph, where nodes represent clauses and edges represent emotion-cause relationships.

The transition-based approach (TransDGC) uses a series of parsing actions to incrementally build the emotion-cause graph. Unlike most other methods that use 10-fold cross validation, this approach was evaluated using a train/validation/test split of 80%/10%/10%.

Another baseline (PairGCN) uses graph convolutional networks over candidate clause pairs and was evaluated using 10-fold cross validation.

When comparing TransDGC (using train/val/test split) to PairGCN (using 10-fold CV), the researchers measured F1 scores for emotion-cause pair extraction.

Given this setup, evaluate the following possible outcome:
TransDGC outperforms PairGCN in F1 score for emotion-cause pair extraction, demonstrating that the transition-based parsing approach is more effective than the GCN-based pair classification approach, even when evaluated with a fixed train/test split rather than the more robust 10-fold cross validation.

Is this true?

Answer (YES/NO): NO